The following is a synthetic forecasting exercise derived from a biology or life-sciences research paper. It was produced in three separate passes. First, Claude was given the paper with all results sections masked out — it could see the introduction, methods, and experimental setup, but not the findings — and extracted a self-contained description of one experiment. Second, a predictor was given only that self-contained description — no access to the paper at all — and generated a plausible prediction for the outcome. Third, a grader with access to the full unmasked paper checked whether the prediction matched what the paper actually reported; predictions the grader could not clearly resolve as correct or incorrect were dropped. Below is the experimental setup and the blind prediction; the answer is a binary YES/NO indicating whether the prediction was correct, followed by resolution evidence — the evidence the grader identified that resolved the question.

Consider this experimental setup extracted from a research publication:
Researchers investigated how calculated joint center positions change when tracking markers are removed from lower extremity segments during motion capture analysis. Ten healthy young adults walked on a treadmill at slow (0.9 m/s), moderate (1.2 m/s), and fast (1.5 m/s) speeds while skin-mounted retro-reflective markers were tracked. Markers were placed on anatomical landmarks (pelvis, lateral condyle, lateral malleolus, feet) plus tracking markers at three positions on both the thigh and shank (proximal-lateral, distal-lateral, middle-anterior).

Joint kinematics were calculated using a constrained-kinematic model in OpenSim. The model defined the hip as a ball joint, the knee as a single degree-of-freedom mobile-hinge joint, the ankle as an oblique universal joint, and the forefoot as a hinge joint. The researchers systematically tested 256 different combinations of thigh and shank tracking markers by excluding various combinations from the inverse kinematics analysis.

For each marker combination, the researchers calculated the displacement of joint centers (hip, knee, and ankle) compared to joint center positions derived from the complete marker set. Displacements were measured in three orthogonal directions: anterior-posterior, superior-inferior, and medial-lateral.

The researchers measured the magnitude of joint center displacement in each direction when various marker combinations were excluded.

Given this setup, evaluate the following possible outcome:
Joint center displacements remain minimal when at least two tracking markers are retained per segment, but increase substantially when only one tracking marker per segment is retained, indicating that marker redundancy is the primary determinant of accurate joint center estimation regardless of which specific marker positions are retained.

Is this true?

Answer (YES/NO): NO